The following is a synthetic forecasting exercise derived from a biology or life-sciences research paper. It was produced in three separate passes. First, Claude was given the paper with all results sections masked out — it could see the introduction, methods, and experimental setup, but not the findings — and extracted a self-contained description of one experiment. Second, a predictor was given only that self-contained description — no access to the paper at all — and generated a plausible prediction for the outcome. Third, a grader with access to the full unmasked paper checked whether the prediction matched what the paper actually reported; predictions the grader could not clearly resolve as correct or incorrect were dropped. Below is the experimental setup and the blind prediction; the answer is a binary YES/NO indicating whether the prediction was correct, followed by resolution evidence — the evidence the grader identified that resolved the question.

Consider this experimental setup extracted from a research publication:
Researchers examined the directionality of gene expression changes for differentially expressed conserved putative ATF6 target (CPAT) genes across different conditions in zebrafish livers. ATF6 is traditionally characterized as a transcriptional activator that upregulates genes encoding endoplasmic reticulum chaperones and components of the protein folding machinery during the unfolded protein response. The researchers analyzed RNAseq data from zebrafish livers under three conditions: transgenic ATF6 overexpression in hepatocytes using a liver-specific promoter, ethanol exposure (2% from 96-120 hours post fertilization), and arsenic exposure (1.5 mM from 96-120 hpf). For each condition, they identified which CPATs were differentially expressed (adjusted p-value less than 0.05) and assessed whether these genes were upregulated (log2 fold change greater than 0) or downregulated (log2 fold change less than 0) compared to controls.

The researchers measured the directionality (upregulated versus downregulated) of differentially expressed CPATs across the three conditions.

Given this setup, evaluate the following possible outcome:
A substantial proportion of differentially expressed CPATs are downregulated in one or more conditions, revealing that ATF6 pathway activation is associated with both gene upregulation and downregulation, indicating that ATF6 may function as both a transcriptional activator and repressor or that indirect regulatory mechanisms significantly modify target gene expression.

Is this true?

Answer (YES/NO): YES